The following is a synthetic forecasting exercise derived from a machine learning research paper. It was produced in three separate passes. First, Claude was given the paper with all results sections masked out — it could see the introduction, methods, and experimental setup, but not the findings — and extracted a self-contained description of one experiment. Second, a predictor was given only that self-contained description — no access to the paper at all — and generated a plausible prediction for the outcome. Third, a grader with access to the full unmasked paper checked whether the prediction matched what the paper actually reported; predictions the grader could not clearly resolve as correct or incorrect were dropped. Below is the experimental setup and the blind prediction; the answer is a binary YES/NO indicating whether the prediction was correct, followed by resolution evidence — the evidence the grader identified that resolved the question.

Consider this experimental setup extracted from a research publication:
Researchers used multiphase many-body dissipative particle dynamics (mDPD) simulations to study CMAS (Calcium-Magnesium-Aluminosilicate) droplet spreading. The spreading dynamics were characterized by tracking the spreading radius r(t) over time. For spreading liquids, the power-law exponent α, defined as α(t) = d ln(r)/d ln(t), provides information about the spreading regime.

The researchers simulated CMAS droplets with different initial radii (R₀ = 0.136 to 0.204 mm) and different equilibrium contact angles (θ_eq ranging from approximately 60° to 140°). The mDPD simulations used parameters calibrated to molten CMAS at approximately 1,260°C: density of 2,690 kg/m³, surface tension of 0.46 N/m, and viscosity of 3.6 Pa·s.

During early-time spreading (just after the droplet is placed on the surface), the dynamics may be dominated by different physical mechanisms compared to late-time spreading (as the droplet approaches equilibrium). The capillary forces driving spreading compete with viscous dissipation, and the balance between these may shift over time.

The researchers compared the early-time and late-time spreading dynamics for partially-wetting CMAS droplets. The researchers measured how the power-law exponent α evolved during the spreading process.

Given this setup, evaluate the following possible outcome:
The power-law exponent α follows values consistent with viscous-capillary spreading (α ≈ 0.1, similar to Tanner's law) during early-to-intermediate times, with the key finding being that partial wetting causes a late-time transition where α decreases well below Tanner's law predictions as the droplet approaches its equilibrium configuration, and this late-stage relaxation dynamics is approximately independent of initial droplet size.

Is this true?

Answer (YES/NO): NO